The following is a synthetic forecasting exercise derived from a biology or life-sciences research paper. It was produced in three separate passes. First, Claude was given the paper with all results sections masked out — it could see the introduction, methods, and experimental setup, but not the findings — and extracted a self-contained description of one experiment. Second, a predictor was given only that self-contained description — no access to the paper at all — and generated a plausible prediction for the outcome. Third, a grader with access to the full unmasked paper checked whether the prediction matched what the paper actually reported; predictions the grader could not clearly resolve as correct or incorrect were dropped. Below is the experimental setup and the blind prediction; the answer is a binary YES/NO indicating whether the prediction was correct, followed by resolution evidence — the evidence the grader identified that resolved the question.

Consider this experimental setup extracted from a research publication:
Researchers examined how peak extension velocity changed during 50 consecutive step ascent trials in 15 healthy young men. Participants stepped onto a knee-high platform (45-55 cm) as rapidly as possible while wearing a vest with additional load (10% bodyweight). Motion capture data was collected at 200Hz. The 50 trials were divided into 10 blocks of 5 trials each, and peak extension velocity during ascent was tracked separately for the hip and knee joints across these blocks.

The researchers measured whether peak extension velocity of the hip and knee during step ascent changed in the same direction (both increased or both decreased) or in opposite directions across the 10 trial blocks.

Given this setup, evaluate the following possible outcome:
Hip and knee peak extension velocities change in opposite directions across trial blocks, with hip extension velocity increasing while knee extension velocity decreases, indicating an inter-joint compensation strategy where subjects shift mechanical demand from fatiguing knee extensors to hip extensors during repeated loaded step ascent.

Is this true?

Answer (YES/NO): NO